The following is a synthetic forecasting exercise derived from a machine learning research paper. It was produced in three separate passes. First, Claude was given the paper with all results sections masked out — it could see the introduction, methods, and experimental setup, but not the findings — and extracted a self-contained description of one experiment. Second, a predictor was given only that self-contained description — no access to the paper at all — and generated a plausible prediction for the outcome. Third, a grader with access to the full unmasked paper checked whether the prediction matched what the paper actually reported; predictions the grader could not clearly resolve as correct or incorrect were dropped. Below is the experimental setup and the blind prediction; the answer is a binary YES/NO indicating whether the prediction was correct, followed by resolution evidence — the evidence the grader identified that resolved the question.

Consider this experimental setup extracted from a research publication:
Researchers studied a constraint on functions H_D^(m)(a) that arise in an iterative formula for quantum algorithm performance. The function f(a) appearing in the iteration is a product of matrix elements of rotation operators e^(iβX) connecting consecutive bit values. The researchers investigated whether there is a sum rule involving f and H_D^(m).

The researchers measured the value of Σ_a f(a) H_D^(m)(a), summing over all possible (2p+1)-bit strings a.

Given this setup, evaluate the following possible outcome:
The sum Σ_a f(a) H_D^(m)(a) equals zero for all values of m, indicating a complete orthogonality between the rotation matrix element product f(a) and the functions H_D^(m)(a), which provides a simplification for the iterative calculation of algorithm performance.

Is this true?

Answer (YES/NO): NO